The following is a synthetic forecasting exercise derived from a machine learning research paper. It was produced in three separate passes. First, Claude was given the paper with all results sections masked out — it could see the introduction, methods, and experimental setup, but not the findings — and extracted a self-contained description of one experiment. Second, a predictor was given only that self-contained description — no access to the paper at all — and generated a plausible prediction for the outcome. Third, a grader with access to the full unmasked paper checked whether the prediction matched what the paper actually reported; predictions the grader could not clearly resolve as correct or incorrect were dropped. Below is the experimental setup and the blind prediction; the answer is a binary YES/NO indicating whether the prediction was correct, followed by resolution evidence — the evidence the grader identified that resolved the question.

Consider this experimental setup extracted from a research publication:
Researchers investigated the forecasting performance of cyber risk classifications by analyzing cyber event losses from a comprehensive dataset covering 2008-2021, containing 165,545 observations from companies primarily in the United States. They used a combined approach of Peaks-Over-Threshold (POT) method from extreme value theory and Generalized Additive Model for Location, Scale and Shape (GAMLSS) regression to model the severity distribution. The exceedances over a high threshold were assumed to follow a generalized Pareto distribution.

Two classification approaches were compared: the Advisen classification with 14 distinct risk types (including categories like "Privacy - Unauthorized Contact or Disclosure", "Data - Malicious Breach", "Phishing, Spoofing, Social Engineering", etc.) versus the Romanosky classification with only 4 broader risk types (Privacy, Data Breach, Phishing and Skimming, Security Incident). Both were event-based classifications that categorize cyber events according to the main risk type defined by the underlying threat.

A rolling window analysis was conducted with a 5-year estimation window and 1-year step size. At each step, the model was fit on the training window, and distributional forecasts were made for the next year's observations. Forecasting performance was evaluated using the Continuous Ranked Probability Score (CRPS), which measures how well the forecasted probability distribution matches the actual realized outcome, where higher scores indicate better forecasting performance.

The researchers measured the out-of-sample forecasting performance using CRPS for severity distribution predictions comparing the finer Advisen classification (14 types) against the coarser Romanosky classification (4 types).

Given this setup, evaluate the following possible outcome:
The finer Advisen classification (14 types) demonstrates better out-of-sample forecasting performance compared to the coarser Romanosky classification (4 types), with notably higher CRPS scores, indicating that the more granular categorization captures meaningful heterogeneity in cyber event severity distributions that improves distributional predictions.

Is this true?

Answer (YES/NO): NO